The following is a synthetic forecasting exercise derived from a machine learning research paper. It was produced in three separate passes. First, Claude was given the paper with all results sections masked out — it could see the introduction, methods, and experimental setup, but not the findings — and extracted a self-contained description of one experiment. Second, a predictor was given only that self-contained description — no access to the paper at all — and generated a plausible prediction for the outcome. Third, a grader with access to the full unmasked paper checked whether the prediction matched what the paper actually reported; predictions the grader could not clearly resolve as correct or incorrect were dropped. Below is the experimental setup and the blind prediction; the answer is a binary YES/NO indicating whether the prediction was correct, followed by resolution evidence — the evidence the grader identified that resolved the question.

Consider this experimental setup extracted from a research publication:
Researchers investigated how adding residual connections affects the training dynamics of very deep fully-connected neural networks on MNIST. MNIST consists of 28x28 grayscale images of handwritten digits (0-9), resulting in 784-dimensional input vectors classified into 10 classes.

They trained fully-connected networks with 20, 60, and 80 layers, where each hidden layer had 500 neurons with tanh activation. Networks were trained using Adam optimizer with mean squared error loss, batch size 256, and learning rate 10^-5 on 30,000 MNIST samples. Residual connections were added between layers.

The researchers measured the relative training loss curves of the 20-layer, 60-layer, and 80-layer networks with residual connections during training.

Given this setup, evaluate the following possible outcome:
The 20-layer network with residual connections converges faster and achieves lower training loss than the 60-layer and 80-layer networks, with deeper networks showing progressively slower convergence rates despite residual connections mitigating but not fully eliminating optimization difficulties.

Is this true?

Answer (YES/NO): NO